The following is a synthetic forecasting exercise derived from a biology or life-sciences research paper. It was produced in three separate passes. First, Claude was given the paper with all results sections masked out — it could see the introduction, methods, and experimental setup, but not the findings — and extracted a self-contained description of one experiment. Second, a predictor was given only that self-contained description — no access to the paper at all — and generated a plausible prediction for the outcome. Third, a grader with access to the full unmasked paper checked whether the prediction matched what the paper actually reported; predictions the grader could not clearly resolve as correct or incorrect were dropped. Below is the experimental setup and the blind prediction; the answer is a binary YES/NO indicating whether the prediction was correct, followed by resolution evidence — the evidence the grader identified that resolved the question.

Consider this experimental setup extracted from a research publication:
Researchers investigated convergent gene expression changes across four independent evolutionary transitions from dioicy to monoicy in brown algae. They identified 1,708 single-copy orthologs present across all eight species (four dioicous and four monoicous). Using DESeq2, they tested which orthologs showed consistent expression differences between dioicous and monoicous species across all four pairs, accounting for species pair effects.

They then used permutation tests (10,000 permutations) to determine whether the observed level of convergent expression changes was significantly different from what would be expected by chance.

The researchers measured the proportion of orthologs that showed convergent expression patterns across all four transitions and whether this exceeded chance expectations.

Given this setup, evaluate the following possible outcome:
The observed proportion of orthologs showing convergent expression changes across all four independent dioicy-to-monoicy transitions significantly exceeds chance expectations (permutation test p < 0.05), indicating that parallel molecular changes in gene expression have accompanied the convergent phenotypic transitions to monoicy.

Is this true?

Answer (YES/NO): YES